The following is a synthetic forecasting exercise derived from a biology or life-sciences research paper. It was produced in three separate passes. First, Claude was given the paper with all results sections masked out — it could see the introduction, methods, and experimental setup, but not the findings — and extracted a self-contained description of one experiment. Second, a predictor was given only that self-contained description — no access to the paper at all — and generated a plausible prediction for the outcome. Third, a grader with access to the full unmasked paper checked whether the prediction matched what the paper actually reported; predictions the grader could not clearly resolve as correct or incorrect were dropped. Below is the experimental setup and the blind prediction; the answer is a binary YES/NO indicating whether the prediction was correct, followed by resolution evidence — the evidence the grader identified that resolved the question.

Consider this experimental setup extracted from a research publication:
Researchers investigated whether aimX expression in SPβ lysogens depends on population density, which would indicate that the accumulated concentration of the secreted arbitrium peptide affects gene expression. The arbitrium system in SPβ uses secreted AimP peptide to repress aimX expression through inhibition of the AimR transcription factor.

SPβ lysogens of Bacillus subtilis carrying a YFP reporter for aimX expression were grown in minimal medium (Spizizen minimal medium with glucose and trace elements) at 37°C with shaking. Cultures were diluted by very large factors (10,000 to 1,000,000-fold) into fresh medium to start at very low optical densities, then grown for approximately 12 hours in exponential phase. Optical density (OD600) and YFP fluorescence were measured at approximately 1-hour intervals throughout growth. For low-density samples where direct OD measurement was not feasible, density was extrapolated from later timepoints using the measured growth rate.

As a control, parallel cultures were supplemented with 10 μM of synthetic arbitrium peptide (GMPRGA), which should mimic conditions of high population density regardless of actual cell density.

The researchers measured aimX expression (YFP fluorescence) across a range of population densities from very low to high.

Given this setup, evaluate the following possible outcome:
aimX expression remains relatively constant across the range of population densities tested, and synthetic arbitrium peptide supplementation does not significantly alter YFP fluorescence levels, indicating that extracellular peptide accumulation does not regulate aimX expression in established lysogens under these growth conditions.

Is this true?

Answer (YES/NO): NO